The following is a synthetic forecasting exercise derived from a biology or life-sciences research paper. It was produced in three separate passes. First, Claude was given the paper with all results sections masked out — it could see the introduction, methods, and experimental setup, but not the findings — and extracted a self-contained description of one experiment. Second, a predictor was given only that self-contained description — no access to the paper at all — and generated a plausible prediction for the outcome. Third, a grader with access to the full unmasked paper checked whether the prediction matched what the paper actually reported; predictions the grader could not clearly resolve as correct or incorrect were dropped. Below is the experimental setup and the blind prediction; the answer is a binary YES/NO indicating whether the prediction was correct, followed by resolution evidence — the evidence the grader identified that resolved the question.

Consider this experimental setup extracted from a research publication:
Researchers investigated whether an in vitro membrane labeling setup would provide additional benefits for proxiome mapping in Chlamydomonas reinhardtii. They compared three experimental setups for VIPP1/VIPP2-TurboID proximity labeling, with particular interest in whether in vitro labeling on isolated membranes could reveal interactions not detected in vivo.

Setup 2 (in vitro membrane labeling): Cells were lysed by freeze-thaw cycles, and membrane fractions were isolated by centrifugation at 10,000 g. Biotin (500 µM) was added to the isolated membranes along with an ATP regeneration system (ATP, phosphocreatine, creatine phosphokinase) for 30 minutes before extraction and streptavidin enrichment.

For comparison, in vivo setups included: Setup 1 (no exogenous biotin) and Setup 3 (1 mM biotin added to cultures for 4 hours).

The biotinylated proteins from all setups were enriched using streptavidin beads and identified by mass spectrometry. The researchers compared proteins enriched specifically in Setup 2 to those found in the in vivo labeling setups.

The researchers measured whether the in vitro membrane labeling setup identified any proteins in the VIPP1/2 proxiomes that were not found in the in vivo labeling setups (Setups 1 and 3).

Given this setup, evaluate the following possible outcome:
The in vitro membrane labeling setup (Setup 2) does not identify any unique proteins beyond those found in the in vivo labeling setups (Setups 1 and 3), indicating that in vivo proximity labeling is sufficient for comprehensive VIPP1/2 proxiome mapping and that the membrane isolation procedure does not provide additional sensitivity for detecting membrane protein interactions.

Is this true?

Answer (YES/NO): YES